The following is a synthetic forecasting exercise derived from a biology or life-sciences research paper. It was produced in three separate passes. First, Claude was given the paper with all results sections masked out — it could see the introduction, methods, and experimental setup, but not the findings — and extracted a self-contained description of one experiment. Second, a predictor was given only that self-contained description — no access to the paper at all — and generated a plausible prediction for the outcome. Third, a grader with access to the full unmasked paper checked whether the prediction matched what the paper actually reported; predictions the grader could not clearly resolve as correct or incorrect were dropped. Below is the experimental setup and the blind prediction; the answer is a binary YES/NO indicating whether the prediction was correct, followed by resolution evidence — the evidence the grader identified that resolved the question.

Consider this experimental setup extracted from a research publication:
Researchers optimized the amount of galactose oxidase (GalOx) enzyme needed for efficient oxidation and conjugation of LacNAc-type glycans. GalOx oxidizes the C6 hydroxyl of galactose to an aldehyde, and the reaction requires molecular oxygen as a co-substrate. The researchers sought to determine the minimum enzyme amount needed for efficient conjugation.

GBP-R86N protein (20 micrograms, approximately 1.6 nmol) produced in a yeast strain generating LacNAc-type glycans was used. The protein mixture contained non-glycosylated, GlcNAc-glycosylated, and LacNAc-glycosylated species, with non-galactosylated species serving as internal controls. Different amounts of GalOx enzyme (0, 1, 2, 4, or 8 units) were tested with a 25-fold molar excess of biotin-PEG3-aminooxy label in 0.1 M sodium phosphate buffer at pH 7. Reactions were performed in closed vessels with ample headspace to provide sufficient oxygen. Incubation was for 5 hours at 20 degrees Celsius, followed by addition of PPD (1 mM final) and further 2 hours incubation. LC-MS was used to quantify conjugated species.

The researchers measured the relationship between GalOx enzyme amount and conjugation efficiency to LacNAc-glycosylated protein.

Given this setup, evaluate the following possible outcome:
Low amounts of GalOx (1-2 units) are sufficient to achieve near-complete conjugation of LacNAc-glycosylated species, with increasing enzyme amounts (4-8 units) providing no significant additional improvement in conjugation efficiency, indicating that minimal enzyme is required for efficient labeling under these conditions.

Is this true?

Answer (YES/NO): NO